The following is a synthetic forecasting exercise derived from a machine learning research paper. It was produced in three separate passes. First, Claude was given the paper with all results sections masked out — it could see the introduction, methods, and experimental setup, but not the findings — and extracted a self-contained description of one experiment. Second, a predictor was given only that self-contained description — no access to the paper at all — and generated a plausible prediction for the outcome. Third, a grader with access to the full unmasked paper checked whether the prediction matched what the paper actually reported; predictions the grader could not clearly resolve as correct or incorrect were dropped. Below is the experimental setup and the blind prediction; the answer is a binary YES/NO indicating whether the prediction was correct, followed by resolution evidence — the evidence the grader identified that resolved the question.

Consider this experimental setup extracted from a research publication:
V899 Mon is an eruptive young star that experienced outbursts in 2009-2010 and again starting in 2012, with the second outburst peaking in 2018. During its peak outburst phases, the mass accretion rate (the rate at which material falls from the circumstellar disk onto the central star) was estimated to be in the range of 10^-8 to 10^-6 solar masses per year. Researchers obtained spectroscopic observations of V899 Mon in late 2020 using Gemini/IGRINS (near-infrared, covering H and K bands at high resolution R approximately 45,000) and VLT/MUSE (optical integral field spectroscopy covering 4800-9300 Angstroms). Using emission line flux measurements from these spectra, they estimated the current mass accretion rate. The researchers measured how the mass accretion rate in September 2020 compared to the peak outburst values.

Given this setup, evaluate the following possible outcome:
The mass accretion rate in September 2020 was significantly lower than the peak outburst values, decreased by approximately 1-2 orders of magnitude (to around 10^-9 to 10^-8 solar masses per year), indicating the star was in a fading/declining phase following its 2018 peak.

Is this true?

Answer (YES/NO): NO